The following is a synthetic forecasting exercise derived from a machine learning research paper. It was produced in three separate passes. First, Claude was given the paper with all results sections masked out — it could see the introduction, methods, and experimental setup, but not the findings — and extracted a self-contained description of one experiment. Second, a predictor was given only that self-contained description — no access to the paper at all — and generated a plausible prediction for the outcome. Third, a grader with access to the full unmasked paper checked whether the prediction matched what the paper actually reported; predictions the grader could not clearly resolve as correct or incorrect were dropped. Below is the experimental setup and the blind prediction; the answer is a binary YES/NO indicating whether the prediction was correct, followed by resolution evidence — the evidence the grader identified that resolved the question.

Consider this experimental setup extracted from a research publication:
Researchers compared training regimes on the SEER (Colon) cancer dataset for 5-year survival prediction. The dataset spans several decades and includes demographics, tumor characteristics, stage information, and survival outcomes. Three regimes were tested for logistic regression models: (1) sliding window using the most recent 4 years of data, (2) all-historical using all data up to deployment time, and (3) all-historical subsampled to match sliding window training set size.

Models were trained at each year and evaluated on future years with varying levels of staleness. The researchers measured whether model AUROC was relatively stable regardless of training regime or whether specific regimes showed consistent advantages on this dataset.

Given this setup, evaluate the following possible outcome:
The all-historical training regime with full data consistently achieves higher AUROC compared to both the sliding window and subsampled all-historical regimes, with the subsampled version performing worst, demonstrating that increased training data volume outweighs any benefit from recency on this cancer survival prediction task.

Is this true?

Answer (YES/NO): NO